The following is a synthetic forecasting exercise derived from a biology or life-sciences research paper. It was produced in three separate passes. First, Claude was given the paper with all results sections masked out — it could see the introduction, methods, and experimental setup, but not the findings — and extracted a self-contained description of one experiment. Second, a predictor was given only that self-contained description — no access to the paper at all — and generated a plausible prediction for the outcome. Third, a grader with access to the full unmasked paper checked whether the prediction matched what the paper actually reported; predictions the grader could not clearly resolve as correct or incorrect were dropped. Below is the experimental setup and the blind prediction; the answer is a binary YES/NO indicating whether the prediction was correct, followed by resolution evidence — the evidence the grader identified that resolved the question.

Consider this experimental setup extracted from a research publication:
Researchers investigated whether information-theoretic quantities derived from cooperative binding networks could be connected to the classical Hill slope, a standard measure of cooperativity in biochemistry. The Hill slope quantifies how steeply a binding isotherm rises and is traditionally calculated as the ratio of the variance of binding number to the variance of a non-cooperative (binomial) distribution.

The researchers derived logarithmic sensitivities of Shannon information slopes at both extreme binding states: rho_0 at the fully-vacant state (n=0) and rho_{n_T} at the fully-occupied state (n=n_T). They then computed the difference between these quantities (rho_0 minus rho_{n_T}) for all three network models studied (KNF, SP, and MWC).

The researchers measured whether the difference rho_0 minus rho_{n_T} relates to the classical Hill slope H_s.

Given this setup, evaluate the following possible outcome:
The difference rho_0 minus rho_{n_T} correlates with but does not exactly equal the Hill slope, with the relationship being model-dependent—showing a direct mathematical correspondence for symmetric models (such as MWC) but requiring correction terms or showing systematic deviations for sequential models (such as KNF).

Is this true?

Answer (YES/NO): NO